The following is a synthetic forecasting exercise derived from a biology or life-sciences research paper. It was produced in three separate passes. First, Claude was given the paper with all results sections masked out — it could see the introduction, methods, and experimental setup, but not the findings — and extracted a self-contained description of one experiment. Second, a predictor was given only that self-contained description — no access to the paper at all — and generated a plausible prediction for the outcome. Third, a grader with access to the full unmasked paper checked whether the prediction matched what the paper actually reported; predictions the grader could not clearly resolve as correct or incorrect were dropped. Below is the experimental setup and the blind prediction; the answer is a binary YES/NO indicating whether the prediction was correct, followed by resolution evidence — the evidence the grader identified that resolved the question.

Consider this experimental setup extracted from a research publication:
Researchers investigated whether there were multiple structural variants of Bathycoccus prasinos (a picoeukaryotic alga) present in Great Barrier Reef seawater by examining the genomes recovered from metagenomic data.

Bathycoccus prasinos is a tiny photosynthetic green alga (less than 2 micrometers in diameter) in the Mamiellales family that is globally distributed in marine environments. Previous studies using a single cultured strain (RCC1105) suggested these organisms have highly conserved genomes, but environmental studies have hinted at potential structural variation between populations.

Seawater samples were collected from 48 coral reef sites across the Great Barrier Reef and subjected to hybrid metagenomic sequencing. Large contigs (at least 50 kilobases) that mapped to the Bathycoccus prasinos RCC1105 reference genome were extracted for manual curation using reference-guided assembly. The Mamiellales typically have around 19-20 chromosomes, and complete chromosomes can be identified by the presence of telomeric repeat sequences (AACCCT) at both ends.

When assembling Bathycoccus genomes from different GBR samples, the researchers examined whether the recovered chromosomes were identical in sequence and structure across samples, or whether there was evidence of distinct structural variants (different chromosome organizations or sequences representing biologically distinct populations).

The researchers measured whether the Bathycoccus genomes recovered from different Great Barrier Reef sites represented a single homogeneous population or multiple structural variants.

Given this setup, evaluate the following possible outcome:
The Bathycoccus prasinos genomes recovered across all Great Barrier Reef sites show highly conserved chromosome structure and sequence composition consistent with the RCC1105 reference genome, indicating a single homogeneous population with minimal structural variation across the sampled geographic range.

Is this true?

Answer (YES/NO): NO